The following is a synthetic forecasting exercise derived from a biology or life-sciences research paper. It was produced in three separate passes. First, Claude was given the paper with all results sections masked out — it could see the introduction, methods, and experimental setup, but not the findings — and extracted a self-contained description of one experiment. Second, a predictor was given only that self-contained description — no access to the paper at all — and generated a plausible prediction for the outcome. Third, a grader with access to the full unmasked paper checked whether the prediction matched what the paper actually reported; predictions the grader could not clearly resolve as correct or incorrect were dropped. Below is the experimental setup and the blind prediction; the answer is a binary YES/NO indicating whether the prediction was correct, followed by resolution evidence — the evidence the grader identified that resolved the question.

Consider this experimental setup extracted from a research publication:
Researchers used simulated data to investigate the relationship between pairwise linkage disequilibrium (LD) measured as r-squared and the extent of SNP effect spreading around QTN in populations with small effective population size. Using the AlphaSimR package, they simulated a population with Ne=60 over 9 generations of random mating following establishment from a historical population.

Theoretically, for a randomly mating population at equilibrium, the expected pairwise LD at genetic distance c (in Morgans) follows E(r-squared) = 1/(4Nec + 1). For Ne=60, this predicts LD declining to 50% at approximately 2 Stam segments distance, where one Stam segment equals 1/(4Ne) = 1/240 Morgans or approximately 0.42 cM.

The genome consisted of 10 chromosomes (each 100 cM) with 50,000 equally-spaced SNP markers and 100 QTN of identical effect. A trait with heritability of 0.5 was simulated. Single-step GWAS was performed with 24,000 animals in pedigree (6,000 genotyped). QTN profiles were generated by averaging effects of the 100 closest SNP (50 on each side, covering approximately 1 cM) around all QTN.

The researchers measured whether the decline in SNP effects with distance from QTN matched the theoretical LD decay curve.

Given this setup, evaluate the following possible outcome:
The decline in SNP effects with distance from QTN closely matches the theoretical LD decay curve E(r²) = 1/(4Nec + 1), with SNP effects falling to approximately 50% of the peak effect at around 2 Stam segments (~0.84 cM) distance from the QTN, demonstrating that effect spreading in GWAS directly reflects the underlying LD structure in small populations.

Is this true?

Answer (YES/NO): YES